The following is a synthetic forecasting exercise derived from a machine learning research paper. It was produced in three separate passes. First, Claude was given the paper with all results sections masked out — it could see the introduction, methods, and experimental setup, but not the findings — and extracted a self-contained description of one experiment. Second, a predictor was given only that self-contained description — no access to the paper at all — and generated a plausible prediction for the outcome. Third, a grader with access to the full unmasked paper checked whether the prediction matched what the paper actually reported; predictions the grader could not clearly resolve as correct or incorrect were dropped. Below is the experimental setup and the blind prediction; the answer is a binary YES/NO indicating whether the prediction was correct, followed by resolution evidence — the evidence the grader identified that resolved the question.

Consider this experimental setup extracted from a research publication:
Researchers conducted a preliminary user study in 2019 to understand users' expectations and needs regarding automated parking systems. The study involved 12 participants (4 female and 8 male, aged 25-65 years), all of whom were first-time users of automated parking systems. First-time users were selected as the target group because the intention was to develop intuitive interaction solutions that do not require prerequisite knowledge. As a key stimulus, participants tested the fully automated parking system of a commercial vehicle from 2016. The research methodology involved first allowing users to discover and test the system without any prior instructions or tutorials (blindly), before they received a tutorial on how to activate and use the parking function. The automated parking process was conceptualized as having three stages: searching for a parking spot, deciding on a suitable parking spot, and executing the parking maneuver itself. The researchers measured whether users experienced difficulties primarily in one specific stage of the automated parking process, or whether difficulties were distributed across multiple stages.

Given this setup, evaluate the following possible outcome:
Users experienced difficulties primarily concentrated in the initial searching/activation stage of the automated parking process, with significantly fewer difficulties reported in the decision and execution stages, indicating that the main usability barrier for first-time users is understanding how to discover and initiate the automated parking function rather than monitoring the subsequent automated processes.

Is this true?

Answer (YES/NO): NO